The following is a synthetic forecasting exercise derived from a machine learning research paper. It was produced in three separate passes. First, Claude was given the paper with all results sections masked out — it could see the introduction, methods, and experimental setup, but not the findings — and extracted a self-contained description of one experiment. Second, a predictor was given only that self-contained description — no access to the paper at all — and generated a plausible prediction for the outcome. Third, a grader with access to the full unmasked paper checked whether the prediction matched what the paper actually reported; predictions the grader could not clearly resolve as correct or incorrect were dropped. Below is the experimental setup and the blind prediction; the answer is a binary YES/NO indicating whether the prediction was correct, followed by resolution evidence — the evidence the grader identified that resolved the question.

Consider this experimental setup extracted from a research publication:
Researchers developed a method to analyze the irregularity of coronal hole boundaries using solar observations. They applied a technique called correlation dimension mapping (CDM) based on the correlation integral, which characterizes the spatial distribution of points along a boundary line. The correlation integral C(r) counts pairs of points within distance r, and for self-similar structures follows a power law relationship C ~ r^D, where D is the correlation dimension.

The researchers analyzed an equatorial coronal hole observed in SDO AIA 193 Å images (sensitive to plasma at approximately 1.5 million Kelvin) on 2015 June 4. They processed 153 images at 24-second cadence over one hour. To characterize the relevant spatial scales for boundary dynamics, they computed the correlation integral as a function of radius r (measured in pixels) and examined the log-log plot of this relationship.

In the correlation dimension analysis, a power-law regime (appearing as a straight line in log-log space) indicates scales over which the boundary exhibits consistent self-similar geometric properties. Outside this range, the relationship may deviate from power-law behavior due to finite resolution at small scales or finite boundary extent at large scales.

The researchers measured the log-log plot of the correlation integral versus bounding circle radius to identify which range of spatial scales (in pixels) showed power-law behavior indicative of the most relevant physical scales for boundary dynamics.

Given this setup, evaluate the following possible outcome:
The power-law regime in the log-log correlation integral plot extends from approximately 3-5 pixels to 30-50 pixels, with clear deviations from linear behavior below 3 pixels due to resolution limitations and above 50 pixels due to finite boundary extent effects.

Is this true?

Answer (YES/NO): NO